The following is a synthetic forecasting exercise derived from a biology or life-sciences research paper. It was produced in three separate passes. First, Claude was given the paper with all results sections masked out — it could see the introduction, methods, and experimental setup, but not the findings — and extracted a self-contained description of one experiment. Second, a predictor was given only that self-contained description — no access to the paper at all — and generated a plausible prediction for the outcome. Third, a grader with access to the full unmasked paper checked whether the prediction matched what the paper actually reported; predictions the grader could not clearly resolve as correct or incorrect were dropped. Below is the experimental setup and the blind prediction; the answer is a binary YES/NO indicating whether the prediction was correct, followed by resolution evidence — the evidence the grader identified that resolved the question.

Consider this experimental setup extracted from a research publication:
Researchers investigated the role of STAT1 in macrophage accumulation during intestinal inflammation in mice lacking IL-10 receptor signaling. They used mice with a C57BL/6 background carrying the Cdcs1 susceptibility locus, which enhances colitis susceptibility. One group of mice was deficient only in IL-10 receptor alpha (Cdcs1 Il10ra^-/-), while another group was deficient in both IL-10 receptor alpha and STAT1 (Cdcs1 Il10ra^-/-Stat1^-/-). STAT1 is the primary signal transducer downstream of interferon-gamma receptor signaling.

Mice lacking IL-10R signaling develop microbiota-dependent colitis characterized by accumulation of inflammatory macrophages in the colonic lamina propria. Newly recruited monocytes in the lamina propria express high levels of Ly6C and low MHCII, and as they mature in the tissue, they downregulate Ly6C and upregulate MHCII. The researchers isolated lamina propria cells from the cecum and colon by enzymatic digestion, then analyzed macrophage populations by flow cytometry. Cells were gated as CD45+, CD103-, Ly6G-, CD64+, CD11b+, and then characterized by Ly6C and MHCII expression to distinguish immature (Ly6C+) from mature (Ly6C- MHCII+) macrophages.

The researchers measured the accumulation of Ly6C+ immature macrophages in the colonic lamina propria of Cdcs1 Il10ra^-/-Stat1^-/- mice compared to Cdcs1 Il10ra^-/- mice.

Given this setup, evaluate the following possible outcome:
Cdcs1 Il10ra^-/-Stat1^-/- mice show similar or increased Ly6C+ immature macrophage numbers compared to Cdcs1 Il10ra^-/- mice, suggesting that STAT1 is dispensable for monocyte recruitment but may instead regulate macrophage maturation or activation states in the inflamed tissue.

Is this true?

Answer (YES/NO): NO